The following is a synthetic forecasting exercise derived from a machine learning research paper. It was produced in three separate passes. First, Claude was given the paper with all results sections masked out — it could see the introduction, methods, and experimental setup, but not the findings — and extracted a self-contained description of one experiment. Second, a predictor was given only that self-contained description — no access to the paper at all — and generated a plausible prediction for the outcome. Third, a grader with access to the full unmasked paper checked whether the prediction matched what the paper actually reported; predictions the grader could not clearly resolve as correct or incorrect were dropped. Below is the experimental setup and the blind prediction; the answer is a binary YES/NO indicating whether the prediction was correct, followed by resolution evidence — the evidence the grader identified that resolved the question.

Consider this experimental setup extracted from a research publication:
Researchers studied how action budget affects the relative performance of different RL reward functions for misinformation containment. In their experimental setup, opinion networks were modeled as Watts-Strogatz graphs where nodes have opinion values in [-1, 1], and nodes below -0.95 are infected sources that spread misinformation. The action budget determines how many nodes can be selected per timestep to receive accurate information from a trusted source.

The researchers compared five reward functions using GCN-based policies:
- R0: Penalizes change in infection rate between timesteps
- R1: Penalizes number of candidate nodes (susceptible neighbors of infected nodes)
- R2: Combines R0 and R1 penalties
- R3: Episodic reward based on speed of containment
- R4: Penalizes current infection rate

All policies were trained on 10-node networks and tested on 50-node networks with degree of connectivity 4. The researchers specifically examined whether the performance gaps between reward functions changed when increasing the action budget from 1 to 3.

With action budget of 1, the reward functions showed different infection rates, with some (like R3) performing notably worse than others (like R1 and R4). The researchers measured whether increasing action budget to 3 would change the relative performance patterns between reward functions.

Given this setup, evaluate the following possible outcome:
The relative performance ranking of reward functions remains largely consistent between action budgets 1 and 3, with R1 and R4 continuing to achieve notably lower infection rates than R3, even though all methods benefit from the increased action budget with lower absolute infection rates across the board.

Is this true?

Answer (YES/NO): NO